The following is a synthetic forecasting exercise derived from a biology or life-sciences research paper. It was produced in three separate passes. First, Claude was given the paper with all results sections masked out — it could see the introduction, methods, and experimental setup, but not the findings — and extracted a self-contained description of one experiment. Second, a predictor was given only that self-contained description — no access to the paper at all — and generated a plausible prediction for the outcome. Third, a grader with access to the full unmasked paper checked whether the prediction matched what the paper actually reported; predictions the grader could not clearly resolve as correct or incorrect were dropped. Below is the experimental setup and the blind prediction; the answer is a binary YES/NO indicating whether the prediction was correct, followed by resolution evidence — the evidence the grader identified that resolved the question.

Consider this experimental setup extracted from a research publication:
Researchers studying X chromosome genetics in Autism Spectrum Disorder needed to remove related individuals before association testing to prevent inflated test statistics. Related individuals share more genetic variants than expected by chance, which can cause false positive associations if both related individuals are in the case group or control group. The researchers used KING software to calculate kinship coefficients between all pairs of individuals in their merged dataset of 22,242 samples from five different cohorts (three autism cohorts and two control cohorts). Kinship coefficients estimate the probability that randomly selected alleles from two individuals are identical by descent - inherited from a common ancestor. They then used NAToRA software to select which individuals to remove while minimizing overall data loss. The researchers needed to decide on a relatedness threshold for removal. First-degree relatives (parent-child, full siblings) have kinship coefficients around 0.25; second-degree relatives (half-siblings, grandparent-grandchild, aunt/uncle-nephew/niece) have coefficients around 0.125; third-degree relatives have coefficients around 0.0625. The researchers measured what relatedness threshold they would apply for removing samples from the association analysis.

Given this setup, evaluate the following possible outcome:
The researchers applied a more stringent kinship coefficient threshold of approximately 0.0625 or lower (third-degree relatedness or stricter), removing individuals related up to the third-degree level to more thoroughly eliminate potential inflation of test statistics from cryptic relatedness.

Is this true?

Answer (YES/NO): NO